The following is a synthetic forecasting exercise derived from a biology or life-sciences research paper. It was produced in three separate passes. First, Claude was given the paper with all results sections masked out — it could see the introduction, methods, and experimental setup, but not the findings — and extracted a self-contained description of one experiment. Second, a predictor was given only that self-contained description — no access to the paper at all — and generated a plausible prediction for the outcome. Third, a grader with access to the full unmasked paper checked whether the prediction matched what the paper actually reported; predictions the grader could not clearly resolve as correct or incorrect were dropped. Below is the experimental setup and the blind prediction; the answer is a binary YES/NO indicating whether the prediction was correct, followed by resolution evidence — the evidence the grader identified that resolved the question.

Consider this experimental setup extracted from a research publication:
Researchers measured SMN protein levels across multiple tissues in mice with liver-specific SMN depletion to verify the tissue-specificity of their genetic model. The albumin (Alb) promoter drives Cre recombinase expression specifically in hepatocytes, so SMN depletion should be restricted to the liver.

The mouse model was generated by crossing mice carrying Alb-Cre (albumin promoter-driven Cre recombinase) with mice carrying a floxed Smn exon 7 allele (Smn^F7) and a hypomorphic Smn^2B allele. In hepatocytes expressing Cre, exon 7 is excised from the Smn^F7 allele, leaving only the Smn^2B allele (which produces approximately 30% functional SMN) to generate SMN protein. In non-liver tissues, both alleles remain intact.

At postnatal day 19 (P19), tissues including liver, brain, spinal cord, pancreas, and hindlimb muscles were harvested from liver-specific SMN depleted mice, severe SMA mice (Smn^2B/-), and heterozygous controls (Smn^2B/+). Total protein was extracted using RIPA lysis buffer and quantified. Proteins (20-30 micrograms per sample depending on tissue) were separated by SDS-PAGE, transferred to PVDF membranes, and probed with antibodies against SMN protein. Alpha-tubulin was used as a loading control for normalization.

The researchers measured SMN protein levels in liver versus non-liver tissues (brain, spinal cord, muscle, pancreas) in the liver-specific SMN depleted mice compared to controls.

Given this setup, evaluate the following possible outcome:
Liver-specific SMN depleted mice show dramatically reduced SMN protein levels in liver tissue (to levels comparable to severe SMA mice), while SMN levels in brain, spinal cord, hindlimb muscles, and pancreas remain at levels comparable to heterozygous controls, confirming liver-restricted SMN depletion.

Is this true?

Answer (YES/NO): NO